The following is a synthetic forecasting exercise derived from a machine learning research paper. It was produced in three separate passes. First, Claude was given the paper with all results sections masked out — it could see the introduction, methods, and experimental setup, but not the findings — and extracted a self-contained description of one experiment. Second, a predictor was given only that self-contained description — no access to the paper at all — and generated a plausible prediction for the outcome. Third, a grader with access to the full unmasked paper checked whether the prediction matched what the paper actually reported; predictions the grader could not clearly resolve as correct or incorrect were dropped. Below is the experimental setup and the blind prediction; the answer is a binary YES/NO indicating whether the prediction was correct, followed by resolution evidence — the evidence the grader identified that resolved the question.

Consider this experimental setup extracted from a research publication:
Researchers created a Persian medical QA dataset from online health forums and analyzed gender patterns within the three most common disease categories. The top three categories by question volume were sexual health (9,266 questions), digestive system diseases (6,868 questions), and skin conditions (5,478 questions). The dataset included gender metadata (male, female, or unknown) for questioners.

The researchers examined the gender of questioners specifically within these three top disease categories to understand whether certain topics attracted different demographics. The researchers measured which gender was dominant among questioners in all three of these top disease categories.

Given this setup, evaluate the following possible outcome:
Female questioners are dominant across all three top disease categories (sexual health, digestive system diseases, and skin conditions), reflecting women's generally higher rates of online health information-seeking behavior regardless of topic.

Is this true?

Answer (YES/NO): YES